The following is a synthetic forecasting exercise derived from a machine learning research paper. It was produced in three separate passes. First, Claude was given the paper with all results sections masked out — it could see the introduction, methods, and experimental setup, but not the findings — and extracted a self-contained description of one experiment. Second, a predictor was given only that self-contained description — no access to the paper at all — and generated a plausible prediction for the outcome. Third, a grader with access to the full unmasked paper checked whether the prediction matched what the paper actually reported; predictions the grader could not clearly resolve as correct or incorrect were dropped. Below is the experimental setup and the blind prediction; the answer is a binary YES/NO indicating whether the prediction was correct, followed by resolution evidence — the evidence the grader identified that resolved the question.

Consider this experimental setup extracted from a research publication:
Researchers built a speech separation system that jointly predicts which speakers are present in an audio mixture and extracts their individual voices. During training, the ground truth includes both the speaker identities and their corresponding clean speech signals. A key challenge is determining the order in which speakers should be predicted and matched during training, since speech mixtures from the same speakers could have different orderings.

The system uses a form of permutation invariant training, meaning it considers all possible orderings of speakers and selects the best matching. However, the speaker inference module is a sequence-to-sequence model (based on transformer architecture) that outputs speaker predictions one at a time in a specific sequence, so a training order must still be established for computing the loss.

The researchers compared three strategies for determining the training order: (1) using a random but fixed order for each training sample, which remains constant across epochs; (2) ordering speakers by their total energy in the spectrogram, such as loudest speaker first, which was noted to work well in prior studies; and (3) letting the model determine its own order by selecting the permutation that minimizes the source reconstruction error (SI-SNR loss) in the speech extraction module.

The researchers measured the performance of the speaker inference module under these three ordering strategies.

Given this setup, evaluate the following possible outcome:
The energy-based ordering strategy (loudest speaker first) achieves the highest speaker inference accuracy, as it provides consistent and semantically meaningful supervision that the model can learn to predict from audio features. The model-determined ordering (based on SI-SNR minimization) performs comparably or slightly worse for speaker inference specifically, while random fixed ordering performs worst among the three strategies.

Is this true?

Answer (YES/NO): NO